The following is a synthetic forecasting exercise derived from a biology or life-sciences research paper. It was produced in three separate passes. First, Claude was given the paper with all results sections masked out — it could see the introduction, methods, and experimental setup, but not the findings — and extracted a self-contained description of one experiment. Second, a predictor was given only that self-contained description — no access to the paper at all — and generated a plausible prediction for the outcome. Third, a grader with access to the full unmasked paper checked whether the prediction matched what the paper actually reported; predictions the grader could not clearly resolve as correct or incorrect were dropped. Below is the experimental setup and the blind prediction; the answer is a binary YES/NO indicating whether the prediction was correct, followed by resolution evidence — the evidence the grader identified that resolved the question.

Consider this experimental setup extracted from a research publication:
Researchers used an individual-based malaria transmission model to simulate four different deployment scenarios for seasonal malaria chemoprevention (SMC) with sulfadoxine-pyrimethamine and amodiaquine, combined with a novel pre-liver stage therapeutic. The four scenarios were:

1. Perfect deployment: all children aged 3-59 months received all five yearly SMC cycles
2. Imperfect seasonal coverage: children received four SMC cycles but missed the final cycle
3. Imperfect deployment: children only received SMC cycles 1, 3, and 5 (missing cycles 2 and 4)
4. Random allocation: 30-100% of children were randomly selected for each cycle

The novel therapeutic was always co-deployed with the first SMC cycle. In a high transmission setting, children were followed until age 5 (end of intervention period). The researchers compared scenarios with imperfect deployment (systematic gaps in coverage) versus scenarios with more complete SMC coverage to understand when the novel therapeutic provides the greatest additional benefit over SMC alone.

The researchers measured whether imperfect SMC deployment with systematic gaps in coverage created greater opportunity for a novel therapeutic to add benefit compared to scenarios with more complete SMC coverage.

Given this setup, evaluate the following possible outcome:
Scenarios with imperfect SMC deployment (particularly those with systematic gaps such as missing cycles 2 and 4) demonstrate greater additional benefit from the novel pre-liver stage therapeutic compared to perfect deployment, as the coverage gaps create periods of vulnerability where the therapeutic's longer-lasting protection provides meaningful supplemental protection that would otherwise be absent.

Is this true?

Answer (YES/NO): YES